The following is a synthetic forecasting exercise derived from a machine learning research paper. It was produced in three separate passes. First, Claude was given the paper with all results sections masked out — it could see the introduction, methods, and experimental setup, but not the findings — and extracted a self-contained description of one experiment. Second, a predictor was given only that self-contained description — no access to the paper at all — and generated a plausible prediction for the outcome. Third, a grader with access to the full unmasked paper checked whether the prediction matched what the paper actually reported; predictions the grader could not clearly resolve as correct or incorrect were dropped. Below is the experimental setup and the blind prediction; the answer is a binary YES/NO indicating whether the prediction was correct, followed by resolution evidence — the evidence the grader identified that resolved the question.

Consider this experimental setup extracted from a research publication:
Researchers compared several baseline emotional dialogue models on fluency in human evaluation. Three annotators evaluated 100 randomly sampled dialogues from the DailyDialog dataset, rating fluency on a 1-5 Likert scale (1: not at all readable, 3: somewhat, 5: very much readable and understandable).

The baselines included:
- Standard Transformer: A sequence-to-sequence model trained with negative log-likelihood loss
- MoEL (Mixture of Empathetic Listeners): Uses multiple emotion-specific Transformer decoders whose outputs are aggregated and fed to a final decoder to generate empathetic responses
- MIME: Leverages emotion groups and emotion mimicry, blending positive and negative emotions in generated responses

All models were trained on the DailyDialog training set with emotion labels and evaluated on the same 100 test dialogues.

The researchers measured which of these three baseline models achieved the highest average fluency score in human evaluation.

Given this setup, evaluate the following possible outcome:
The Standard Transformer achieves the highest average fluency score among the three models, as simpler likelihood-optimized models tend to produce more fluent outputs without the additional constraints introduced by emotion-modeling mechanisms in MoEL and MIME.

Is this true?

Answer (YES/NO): NO